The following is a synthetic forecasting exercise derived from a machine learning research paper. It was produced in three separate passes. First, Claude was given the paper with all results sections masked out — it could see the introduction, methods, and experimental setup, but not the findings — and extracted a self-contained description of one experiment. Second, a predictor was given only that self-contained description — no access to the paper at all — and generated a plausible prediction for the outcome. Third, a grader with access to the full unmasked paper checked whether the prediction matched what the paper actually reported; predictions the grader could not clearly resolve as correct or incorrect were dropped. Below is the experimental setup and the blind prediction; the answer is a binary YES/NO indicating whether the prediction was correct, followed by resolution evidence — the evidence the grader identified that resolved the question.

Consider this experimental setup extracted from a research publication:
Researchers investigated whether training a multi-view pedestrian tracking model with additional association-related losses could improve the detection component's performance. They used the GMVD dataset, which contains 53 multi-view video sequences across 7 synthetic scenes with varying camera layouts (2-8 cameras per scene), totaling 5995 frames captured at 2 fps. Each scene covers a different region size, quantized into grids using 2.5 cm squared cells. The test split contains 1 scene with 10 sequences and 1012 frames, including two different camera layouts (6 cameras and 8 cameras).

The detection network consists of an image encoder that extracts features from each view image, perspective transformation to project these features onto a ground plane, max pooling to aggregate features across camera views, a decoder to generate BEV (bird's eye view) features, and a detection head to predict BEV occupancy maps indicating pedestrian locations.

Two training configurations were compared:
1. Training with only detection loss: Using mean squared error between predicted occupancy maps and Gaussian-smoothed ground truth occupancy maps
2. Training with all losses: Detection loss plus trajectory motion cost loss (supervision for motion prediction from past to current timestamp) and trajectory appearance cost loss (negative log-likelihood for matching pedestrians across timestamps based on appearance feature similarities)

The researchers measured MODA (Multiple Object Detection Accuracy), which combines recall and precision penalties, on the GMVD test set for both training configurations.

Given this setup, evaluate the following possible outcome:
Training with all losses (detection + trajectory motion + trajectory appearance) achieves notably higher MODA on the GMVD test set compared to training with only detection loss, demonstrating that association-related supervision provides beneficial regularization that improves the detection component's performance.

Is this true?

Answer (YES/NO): YES